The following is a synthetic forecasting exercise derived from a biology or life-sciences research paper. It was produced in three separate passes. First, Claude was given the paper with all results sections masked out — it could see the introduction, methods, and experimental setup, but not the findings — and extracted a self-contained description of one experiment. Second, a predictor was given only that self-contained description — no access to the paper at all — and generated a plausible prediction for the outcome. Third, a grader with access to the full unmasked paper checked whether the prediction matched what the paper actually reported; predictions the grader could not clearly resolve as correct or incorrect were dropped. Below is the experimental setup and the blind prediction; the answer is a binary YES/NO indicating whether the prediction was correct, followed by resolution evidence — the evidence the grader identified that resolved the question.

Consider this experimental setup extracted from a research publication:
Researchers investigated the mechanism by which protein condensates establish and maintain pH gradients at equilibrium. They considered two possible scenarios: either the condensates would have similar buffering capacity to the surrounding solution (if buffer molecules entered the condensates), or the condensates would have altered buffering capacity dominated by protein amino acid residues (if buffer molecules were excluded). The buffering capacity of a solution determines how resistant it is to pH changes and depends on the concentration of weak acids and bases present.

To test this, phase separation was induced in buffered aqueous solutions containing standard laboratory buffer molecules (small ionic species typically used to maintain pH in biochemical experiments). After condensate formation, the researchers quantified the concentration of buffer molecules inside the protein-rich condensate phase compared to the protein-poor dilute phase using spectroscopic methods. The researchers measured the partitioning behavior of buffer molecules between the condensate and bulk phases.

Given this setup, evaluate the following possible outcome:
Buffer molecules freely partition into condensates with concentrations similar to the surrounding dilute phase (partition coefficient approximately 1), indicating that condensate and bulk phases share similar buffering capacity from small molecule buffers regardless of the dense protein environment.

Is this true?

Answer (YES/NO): NO